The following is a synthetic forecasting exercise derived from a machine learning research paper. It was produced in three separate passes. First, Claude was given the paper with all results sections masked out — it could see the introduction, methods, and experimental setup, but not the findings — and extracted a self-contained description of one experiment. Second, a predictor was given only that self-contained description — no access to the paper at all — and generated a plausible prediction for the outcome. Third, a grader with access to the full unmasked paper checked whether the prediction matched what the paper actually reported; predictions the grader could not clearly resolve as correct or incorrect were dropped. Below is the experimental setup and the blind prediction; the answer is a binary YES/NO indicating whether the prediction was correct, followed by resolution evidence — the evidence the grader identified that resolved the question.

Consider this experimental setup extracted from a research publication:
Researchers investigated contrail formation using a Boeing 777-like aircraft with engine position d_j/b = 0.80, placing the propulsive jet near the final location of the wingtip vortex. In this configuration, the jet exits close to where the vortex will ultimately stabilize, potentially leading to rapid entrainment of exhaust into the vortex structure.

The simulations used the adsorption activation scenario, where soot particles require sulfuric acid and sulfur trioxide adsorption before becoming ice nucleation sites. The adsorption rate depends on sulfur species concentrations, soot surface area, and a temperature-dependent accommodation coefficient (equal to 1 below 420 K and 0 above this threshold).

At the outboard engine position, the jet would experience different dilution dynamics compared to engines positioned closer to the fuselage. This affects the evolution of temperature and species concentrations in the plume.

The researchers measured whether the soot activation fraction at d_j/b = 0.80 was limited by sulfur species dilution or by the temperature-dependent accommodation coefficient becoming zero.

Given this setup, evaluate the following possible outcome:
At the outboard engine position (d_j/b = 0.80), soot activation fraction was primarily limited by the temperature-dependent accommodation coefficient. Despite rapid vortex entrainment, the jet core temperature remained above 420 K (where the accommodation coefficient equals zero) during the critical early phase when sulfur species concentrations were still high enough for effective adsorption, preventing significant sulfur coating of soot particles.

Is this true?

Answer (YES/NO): NO